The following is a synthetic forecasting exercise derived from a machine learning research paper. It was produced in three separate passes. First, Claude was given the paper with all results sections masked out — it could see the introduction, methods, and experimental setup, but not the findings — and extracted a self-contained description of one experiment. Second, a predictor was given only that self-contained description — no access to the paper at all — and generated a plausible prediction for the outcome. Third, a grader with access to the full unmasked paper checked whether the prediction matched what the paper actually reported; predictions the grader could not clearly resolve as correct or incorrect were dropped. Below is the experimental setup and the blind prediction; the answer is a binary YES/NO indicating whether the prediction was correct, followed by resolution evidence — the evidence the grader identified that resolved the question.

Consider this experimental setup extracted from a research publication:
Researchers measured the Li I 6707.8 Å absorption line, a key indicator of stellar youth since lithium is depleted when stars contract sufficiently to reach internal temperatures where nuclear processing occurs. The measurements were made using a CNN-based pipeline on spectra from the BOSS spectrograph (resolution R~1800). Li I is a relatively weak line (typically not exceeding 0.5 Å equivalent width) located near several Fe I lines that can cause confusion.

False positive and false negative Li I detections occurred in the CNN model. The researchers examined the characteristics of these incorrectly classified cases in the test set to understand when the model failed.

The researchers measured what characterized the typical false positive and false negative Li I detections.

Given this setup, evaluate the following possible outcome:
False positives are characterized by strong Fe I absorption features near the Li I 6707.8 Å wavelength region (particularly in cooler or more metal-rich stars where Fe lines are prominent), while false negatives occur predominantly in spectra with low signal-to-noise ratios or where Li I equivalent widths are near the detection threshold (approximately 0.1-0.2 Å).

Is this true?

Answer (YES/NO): NO